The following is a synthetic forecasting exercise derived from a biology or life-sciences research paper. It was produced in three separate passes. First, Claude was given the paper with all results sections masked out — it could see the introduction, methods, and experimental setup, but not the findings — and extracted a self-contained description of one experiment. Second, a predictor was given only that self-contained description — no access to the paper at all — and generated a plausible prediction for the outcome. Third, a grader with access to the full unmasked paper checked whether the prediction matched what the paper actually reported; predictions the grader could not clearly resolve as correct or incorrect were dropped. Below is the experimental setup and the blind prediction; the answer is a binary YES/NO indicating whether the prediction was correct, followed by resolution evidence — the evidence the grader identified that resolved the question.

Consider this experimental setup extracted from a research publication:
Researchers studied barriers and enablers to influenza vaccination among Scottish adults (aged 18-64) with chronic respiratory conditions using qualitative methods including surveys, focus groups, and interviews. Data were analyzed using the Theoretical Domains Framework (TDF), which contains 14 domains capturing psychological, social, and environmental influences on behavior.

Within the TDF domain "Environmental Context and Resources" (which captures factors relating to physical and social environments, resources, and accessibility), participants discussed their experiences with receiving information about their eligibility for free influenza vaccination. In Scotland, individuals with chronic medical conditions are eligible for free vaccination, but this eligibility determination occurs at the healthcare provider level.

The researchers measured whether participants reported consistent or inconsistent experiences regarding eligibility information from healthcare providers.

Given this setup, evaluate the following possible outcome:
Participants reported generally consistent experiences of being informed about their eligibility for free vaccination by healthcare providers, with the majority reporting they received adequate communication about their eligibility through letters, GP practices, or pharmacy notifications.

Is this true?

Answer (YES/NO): NO